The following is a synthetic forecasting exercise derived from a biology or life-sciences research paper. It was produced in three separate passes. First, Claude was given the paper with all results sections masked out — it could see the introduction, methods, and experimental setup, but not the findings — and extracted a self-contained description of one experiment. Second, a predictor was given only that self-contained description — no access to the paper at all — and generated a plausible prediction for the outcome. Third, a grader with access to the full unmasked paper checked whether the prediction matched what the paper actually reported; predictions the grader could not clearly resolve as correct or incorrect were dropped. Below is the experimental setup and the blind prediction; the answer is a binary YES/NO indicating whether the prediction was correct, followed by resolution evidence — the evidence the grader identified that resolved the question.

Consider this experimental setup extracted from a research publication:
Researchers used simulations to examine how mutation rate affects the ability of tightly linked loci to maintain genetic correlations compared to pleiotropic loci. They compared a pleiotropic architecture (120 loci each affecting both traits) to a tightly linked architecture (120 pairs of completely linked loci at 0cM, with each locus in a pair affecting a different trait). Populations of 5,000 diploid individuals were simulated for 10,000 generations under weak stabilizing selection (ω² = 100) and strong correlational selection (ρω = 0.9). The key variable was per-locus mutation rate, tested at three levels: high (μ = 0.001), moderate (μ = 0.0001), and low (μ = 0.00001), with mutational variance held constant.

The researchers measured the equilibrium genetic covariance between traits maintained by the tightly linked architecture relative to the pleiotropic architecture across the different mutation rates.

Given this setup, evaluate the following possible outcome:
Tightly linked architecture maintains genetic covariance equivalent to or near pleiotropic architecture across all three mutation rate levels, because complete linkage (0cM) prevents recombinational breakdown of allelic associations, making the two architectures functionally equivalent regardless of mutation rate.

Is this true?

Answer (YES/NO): NO